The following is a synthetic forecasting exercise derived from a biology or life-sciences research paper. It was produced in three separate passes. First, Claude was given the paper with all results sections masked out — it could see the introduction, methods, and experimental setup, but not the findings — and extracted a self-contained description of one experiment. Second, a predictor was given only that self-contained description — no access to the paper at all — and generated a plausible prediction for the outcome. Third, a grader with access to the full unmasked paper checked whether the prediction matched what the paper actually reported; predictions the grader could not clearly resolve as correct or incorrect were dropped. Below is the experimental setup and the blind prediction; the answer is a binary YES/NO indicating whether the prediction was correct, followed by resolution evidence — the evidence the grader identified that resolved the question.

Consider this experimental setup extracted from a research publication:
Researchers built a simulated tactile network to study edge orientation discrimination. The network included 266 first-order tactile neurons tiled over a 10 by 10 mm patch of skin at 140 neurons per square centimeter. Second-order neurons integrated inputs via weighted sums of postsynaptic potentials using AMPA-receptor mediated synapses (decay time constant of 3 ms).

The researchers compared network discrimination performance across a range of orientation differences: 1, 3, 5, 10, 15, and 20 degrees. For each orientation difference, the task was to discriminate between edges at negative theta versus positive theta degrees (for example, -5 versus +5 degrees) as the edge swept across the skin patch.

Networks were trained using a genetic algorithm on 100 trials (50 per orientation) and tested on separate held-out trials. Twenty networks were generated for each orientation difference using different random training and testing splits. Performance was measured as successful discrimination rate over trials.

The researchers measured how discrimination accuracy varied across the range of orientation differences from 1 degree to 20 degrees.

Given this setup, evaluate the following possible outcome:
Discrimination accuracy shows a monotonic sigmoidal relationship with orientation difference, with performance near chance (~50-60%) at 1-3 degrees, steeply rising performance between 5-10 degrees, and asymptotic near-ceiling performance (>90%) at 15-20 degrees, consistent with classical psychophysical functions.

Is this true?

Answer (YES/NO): NO